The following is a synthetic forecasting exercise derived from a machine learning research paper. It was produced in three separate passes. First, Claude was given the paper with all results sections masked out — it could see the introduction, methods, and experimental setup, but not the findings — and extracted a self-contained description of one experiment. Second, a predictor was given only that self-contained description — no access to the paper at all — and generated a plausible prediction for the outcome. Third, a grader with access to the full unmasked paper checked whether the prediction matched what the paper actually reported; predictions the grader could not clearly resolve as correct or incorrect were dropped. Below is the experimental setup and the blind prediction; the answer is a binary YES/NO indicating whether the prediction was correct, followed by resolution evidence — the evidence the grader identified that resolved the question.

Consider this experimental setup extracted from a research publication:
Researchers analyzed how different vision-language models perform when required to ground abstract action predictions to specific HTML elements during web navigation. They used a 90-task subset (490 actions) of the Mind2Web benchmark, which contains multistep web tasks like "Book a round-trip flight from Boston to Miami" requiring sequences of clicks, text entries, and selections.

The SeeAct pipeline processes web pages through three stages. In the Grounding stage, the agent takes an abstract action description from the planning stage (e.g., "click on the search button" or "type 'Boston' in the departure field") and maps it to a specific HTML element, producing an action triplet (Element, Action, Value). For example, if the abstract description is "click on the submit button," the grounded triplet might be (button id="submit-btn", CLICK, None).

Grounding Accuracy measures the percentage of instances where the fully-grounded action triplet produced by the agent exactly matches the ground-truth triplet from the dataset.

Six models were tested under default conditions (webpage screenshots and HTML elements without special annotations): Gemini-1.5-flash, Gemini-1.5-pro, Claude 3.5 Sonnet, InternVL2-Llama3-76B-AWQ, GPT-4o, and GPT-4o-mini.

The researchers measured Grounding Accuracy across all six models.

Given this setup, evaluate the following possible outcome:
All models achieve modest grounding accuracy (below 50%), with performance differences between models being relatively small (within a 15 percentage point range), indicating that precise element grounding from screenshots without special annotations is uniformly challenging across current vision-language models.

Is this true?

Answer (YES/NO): NO